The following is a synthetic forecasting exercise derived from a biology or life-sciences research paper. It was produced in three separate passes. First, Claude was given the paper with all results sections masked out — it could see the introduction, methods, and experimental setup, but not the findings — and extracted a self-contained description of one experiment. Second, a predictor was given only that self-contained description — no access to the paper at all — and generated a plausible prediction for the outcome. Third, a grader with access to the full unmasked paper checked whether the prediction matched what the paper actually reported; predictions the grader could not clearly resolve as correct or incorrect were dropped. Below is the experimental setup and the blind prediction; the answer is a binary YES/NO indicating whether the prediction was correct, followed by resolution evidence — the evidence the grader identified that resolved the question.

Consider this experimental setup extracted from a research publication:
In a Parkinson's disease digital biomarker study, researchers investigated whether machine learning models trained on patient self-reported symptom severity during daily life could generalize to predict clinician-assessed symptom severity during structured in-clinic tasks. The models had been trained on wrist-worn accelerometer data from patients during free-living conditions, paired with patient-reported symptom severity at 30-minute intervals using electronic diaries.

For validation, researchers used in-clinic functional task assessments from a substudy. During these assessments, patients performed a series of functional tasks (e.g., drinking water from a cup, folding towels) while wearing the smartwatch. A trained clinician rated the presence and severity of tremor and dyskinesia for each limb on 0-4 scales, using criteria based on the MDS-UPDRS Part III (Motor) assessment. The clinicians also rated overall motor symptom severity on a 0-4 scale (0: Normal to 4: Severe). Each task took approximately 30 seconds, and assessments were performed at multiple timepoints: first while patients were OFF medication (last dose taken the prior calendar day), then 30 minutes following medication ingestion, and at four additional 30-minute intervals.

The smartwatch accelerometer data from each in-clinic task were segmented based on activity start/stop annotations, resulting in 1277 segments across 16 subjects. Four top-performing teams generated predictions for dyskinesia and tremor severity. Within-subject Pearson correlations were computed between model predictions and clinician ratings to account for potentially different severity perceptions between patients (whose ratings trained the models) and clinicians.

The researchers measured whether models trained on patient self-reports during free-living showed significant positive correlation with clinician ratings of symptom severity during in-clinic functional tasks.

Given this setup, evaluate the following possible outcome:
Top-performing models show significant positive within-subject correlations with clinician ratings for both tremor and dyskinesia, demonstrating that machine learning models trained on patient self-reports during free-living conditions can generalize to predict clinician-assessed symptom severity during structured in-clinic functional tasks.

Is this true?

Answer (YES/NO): NO